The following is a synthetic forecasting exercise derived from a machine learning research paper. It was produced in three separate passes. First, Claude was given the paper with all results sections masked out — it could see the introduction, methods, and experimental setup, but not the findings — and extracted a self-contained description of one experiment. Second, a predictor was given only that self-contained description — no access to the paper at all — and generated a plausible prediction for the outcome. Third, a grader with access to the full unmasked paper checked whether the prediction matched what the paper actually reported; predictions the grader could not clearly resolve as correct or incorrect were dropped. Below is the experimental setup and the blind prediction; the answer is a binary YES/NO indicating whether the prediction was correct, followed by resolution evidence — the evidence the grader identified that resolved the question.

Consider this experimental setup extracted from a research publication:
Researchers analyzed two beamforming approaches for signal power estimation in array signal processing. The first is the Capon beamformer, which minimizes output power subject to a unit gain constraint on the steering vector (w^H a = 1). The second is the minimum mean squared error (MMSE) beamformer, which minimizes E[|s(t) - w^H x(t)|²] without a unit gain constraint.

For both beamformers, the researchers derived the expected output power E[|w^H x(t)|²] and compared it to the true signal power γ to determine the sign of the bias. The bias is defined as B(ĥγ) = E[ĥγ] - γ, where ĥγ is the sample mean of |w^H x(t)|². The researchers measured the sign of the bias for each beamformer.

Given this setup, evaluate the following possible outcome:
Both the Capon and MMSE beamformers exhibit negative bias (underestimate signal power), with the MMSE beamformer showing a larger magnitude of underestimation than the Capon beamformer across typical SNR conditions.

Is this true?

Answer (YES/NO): NO